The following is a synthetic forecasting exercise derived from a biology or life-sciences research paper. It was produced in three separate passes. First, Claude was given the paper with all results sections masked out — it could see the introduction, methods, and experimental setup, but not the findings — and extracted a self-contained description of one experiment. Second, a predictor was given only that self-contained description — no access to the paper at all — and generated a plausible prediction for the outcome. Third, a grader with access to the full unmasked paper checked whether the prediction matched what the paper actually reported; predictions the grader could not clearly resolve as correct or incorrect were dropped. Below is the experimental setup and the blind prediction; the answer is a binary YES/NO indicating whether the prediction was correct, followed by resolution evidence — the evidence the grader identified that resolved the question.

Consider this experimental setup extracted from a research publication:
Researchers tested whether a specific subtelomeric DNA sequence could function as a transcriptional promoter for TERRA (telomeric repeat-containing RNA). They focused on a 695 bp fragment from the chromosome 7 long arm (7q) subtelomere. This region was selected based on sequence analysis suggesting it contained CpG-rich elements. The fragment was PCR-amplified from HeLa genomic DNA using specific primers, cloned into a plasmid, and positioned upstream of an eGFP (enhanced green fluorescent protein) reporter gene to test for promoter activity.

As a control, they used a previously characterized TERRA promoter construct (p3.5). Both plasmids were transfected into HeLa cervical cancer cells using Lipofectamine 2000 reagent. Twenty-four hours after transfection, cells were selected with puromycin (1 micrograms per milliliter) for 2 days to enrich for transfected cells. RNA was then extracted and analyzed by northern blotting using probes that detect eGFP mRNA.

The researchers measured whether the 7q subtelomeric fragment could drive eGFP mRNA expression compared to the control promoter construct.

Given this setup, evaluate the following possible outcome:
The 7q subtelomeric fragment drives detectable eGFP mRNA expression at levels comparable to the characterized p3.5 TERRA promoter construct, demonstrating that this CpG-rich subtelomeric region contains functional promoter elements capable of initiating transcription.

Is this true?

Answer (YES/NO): NO